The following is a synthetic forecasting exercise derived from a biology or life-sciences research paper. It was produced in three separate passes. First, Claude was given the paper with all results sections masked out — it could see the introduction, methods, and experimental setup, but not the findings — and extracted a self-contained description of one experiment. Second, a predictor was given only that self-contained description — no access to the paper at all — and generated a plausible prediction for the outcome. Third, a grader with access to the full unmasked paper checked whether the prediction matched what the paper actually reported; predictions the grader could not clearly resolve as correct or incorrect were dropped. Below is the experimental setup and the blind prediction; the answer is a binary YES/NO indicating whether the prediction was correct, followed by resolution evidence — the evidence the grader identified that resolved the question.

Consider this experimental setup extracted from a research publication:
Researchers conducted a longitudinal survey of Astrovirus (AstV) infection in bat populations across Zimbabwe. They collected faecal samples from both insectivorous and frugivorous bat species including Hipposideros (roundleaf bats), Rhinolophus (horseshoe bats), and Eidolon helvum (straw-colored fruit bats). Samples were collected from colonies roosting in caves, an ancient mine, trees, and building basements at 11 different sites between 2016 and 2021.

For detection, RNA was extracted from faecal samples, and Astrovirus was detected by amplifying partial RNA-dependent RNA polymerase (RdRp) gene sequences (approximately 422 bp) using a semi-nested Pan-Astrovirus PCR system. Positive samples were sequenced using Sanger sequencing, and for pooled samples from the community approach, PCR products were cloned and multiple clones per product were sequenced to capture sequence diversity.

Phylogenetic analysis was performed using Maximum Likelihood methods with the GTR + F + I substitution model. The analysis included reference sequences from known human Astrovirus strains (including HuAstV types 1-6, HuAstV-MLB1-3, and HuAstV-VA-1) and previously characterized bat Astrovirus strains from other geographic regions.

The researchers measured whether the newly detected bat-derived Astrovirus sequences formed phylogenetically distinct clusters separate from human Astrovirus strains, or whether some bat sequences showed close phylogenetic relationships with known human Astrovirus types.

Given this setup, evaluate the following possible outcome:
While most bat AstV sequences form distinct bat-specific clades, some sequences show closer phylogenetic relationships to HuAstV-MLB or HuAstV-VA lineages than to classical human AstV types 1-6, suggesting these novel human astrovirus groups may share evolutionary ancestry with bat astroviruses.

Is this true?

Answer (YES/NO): NO